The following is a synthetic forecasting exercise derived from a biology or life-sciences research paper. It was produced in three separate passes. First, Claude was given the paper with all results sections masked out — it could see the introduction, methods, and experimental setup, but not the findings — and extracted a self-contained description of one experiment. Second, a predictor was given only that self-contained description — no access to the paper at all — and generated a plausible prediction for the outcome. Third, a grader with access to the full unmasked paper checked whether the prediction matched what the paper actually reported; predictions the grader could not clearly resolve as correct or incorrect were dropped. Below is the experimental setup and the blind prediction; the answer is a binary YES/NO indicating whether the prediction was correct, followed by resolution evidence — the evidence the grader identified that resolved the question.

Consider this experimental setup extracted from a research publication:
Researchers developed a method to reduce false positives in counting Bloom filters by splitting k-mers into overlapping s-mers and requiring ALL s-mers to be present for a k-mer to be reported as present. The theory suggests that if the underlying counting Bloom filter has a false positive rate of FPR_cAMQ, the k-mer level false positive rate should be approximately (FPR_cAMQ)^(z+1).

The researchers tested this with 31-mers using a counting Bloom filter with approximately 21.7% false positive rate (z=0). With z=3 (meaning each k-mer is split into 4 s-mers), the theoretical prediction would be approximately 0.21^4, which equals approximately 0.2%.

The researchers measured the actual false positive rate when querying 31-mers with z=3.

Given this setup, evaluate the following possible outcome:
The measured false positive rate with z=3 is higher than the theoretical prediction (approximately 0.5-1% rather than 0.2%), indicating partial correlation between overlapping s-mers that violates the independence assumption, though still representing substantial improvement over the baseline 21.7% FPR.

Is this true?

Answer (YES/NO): YES